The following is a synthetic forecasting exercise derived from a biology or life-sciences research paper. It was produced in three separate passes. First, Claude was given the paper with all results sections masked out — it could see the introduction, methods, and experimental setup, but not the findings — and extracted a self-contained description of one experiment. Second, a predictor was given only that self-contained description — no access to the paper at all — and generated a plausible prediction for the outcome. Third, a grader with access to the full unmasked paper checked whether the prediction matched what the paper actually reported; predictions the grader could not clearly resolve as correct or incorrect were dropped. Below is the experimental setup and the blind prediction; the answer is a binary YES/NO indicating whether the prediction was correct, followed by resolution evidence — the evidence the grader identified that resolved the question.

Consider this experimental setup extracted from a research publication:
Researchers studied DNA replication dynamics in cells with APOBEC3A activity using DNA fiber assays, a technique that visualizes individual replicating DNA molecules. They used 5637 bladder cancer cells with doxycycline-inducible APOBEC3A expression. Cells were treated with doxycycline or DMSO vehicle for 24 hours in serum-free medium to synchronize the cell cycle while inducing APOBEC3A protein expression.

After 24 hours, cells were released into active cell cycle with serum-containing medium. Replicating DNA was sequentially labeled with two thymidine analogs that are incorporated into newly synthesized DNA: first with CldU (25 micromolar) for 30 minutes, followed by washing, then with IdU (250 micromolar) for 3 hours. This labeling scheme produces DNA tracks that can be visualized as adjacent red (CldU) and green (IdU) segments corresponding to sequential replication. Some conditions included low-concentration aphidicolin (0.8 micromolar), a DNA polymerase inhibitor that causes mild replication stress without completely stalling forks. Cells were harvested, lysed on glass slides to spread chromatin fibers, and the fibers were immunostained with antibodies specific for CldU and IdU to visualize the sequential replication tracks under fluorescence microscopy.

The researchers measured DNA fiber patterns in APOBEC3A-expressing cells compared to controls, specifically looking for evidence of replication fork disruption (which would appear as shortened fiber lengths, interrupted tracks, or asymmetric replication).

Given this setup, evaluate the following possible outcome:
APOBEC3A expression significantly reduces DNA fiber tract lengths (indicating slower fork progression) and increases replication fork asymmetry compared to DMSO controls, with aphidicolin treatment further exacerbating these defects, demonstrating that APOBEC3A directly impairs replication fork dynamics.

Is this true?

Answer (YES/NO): NO